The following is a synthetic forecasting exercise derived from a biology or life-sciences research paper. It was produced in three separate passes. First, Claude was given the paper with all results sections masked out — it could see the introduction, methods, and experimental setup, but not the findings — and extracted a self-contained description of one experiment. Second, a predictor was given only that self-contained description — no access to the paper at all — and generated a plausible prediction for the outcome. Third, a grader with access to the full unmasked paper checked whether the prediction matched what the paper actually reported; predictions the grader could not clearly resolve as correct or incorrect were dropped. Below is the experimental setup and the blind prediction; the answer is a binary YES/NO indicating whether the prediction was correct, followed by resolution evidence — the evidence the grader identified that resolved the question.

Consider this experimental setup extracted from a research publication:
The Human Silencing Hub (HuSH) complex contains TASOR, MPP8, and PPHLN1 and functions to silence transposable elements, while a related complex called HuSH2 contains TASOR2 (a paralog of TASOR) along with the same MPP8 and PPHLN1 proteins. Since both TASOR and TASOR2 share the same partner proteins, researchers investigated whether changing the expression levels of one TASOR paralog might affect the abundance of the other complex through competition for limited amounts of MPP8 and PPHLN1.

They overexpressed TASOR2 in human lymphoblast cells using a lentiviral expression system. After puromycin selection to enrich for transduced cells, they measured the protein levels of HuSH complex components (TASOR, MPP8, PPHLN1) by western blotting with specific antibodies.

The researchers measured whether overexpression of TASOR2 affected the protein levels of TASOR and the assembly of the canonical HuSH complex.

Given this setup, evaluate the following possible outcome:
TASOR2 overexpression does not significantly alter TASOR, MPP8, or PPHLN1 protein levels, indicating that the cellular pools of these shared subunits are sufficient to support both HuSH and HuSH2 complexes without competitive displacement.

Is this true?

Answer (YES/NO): NO